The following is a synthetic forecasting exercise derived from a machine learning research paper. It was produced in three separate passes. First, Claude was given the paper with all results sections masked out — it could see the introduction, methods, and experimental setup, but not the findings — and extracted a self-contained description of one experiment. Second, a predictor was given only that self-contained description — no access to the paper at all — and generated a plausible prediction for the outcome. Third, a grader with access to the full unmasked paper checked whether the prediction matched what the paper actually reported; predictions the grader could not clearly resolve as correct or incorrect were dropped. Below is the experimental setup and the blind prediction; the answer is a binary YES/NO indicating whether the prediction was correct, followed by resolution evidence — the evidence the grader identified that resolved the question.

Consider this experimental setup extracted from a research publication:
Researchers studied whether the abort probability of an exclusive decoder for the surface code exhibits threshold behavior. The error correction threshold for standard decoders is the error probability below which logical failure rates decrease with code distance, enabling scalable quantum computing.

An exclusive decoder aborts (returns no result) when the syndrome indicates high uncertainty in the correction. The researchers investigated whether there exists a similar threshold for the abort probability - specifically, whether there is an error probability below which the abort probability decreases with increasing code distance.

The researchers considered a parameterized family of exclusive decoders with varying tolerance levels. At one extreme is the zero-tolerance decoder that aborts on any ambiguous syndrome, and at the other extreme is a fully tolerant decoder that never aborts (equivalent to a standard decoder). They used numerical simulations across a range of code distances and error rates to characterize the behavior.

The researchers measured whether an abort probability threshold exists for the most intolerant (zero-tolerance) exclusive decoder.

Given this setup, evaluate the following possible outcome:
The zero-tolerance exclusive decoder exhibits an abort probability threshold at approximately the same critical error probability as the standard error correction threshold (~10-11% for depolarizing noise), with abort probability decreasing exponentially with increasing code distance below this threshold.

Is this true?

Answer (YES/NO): NO